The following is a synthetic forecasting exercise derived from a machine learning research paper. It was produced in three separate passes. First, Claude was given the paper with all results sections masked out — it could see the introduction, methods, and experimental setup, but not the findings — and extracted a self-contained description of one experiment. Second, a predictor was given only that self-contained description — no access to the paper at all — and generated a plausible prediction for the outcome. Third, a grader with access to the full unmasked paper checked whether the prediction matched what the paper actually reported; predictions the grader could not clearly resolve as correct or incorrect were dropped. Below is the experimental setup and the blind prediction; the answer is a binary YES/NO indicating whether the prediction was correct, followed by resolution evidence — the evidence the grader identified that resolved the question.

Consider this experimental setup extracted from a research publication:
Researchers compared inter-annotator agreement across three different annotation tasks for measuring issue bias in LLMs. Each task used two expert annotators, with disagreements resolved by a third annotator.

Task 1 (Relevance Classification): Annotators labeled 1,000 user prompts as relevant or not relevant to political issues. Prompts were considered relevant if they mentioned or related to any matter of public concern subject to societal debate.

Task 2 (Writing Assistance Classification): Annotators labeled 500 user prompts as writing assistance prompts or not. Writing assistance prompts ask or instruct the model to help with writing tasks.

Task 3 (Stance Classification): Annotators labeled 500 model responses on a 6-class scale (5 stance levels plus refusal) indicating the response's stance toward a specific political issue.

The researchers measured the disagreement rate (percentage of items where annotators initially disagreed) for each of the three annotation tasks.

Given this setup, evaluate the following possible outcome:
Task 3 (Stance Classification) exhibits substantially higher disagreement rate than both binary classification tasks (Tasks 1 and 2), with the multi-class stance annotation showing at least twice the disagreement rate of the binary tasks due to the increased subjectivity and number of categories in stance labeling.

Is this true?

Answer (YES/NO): NO